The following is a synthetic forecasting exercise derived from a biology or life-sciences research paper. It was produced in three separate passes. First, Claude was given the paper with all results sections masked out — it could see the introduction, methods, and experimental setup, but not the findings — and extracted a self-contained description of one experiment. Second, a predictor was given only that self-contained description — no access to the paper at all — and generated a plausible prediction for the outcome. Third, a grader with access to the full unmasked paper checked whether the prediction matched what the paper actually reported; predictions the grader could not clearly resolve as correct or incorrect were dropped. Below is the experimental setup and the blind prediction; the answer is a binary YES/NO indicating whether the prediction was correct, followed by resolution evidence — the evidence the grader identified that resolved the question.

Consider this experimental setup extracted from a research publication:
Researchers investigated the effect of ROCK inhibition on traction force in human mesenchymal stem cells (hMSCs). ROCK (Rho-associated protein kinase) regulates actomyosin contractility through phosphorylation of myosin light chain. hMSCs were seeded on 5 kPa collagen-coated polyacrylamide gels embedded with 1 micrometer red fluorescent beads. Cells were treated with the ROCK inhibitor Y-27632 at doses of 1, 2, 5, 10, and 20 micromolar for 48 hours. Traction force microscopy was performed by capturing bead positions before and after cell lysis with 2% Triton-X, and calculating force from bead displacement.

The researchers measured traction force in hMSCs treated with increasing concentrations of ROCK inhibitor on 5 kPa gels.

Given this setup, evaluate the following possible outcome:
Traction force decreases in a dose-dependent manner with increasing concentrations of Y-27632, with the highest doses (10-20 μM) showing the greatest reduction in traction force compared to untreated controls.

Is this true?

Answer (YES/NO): YES